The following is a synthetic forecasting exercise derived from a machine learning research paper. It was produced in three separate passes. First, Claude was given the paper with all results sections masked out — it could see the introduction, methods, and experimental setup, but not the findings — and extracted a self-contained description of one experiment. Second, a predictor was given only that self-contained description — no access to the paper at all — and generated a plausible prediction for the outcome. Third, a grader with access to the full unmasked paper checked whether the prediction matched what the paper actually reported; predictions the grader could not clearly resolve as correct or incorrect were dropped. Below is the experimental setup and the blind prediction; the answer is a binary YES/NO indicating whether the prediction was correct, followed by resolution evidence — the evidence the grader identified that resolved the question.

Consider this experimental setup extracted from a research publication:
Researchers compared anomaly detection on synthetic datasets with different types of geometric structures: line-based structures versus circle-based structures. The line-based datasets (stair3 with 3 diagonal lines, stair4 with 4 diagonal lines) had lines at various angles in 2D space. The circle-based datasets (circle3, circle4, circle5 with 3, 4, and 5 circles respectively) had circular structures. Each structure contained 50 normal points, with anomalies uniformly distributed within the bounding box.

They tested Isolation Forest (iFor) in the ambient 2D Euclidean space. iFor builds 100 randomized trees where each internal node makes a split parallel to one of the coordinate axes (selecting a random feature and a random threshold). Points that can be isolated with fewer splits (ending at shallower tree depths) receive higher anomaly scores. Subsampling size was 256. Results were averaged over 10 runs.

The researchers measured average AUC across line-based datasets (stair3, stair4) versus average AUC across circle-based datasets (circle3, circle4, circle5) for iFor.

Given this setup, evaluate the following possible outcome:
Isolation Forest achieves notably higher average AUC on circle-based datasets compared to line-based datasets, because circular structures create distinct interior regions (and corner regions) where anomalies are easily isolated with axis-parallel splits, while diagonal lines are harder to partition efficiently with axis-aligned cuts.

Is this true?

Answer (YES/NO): NO